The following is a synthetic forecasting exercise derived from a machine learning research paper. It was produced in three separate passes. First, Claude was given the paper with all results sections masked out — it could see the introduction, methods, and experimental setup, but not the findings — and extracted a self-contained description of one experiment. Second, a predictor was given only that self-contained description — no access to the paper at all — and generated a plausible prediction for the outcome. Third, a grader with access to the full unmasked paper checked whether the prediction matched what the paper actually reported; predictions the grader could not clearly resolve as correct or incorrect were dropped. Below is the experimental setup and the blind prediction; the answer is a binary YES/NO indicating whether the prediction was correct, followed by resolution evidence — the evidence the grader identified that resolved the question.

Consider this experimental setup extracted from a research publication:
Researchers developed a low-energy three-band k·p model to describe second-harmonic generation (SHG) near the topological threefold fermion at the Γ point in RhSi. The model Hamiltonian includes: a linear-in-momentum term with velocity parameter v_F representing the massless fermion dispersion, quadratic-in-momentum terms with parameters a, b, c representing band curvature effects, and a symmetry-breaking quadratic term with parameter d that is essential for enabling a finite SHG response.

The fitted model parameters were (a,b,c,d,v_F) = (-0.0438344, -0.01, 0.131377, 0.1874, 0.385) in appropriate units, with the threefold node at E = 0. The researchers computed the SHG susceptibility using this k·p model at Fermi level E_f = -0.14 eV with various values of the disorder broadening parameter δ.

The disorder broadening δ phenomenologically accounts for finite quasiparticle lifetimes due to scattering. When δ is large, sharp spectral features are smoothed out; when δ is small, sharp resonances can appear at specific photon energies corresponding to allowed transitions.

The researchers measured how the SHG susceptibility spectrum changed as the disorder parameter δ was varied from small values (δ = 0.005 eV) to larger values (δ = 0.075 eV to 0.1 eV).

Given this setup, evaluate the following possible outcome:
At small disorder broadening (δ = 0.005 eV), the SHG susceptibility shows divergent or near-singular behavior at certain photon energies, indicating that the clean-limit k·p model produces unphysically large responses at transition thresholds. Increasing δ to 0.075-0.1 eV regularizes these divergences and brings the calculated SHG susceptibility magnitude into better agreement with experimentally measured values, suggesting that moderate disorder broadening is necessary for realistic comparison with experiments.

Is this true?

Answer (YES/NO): NO